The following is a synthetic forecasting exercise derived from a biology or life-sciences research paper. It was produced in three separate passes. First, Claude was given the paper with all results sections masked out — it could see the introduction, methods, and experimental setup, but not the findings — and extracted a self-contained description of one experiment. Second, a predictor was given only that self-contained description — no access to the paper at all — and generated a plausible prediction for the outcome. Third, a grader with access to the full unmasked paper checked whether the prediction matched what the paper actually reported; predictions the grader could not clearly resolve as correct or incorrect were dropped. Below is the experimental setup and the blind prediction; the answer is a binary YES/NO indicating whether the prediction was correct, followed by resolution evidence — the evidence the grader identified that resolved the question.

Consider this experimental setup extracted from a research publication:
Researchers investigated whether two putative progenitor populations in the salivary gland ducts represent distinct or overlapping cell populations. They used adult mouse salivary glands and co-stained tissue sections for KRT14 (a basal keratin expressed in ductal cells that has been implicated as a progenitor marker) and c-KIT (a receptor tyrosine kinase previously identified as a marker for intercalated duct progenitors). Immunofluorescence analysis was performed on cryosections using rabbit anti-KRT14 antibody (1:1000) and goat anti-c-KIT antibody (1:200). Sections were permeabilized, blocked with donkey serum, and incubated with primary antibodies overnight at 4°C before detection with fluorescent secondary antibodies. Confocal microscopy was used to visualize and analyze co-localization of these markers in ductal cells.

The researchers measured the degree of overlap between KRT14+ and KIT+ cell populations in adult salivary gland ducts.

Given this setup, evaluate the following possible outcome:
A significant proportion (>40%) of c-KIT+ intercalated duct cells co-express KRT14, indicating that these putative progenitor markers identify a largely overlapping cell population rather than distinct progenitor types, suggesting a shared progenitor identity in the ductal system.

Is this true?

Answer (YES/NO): NO